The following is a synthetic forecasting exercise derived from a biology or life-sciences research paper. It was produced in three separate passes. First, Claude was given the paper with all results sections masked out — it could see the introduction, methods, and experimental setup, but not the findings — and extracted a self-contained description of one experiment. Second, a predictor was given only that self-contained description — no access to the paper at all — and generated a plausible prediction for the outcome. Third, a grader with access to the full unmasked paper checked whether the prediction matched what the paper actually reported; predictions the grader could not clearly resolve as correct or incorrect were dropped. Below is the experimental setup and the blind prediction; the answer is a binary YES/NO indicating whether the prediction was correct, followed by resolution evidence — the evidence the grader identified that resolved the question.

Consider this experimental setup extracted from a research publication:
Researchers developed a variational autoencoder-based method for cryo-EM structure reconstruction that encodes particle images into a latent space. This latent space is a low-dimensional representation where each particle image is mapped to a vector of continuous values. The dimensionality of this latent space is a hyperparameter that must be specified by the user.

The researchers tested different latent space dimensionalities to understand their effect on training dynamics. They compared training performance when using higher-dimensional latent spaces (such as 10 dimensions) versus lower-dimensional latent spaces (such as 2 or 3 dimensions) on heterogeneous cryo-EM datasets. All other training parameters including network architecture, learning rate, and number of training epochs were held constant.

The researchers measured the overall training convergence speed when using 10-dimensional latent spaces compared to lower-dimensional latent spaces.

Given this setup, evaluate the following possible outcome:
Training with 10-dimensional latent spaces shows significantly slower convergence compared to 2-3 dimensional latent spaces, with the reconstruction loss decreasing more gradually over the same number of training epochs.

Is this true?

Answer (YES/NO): NO